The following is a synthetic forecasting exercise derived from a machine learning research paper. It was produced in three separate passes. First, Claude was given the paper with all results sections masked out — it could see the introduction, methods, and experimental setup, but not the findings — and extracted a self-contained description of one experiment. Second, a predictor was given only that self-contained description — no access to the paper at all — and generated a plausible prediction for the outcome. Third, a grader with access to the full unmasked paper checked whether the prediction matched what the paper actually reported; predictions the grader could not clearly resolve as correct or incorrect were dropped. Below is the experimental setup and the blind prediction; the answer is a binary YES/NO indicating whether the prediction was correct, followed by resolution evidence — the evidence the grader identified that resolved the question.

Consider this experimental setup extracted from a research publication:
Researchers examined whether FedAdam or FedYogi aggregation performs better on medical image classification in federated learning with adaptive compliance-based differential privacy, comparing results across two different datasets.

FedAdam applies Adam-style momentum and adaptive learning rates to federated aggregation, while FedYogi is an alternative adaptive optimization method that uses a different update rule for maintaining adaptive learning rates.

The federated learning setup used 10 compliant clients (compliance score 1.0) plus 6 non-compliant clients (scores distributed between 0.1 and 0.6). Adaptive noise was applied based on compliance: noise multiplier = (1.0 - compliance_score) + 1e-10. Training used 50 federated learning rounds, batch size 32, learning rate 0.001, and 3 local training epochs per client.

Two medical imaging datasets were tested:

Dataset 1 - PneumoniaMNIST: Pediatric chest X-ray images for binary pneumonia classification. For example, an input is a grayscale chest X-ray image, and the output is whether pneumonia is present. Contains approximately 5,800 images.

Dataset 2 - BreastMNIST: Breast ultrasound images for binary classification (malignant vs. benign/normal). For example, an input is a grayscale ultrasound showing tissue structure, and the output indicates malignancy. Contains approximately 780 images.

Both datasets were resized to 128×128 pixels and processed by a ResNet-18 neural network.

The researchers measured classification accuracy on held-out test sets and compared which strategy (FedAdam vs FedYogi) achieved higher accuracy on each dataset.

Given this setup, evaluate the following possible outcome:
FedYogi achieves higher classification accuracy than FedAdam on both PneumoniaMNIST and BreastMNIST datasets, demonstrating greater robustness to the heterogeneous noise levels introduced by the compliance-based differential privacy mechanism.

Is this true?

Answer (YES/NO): NO